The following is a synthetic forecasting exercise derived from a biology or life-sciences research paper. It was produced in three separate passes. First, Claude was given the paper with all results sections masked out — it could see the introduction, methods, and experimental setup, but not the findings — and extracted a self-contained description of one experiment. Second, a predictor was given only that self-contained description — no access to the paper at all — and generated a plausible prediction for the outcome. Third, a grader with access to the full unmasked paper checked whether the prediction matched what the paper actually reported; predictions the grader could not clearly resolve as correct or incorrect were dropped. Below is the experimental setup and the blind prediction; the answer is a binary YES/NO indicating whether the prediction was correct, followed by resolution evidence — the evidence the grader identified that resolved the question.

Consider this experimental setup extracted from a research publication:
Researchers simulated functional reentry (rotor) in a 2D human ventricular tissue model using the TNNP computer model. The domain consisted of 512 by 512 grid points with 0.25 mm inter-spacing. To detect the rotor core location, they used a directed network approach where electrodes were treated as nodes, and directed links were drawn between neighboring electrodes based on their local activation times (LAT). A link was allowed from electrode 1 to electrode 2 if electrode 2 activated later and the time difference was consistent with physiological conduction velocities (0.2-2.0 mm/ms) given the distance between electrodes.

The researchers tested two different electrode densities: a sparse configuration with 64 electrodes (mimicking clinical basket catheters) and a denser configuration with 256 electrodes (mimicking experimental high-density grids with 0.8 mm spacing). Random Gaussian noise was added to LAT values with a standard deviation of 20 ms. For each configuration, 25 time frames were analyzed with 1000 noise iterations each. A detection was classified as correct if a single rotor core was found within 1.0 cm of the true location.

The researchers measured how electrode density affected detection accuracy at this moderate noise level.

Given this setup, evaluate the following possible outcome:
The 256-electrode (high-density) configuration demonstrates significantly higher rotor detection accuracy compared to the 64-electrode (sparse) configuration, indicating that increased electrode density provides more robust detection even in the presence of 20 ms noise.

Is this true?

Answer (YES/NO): YES